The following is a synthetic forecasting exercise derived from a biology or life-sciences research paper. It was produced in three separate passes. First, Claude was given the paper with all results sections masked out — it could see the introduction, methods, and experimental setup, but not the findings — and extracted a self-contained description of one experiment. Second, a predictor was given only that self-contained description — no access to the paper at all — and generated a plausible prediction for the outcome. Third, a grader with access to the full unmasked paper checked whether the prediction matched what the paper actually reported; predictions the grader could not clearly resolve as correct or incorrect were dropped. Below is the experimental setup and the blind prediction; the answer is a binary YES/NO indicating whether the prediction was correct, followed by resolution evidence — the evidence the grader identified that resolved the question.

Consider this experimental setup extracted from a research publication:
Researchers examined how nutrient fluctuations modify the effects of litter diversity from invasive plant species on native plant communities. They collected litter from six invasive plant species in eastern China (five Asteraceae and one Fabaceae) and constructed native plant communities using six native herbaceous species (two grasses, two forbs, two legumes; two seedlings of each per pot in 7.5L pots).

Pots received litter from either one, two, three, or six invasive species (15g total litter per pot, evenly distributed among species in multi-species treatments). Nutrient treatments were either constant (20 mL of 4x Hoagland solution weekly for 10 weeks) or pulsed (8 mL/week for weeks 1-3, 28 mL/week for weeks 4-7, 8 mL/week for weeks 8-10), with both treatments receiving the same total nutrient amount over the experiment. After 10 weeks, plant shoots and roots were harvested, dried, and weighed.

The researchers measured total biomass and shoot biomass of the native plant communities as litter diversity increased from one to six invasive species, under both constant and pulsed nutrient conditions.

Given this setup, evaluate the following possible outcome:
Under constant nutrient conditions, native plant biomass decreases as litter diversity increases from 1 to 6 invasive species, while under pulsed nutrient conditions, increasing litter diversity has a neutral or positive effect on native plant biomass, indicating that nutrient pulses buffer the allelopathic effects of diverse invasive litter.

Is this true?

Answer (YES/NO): NO